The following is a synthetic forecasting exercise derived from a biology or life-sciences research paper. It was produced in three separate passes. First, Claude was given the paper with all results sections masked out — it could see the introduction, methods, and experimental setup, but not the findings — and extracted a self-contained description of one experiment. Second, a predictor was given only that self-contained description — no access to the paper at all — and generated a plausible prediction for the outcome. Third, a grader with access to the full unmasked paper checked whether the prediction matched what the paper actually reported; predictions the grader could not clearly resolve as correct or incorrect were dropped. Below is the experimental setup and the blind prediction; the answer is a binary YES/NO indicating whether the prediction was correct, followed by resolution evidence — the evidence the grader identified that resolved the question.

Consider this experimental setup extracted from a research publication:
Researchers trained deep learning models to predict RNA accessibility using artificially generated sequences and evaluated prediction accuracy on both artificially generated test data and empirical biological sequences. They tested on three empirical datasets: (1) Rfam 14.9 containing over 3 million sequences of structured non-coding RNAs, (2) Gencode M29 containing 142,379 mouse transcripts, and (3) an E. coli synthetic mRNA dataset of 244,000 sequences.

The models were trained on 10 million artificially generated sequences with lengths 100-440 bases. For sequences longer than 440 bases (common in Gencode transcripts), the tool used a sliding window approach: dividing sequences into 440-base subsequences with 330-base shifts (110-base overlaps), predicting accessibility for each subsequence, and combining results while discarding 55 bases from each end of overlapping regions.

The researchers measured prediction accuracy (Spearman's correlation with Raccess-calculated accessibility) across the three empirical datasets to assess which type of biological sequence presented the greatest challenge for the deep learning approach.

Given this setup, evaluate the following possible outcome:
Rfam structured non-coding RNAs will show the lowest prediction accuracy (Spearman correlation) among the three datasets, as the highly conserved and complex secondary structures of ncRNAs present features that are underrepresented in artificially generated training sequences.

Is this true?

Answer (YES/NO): YES